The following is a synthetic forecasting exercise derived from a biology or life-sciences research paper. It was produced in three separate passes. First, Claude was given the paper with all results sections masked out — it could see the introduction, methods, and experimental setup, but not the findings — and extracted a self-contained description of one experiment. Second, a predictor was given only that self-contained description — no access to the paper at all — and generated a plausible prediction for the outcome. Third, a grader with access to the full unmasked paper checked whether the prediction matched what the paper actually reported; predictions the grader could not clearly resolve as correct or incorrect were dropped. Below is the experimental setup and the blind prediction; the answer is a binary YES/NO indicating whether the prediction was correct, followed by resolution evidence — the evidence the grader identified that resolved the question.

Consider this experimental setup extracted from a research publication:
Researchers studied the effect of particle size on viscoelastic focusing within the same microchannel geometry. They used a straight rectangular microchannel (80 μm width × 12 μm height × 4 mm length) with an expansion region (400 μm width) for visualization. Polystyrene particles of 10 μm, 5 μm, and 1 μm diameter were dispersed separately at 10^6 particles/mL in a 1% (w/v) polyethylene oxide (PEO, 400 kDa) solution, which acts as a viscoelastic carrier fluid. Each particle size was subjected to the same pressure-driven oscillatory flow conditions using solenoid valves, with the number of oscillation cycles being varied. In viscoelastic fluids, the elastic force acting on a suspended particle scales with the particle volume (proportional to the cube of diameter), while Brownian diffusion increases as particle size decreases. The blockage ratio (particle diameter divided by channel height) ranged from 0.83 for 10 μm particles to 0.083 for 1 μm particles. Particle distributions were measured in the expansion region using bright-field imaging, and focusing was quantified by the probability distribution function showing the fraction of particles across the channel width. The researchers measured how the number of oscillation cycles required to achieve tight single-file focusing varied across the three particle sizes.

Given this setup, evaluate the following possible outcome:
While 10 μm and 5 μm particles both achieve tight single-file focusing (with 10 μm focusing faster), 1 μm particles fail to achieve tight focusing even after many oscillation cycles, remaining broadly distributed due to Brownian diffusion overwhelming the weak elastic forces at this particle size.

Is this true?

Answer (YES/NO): NO